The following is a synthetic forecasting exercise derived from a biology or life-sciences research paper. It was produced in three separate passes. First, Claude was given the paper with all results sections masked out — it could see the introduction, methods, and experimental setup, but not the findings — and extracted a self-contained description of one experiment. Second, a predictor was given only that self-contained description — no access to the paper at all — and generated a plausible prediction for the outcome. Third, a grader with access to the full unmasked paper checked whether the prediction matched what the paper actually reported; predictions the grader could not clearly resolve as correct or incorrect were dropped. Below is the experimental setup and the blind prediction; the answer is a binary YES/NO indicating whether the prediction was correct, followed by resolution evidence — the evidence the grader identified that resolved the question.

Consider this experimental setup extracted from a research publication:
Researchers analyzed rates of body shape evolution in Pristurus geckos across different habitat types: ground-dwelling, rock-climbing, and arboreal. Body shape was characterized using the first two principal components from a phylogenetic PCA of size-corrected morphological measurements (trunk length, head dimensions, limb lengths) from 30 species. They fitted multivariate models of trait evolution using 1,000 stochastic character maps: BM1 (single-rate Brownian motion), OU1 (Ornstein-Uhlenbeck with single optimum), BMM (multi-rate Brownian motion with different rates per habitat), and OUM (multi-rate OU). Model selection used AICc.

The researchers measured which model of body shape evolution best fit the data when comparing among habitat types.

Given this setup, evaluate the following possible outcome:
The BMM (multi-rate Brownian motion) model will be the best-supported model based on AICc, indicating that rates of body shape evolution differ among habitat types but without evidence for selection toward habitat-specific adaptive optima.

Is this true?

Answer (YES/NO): NO